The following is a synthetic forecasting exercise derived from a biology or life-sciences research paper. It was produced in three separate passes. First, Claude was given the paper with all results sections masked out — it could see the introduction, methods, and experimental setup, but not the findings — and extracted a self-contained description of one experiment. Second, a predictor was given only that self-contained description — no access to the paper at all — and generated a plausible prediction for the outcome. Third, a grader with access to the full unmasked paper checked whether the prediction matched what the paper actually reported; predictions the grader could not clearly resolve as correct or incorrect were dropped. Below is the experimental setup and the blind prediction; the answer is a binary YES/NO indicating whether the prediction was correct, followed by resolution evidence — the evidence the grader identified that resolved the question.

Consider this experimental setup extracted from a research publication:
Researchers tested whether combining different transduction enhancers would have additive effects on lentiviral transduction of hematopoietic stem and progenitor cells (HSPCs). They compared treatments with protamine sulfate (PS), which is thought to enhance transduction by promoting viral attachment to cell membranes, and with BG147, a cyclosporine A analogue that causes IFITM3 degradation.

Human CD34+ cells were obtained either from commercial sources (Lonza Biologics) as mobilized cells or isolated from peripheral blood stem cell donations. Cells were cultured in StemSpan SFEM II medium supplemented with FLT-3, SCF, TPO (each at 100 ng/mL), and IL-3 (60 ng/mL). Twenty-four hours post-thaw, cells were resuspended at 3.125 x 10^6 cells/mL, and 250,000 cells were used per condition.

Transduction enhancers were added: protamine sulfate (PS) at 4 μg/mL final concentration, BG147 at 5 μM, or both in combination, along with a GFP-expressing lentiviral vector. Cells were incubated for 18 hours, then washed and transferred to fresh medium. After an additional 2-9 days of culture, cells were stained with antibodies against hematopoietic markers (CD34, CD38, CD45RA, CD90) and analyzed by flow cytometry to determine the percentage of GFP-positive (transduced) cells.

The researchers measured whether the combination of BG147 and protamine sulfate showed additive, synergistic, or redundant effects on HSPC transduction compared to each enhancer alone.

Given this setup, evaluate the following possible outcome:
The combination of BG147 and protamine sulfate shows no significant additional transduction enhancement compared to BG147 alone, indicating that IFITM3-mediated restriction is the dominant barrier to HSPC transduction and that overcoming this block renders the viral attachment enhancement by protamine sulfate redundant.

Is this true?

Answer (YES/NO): NO